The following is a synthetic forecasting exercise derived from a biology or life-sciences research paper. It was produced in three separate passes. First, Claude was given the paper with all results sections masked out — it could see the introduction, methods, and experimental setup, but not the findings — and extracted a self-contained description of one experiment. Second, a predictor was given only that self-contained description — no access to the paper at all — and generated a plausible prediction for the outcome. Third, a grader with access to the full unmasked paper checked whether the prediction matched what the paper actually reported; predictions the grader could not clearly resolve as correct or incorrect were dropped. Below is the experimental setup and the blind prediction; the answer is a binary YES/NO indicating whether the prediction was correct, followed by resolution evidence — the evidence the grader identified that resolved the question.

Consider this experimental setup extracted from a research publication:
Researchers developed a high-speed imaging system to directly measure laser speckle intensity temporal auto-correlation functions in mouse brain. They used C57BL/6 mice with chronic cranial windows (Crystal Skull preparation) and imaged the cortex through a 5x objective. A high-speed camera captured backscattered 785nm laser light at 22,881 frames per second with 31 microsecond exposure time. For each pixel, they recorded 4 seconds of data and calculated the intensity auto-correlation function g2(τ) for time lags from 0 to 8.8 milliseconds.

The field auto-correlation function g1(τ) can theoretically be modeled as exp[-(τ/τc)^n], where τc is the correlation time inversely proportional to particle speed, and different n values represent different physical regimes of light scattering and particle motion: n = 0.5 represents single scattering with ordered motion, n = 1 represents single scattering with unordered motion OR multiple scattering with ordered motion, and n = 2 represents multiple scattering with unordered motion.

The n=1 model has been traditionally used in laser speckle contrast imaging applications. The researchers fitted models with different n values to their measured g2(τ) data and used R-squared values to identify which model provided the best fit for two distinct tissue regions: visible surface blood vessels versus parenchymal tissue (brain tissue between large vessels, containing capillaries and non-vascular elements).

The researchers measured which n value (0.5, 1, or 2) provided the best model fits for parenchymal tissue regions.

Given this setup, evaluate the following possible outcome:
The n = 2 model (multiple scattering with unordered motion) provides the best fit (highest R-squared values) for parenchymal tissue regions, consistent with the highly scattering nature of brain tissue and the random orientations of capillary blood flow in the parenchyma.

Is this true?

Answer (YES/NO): NO